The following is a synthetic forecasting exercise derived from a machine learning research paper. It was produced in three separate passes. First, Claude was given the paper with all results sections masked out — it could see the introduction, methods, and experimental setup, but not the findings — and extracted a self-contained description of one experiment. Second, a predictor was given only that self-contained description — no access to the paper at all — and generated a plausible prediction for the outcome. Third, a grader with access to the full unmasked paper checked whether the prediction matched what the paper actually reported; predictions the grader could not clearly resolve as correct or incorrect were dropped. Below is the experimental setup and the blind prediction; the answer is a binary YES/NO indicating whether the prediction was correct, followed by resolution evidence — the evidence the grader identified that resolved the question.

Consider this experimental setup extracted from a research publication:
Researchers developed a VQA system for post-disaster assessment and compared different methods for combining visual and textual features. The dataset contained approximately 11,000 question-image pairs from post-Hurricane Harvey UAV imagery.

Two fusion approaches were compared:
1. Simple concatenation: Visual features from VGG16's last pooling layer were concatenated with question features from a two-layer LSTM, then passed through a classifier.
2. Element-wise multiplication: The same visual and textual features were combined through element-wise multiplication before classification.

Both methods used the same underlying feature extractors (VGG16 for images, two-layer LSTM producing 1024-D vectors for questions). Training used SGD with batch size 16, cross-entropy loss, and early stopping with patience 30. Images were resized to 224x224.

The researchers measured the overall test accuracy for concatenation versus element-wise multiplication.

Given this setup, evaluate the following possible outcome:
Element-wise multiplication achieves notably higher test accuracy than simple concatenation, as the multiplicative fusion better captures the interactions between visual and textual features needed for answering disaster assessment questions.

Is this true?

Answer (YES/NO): YES